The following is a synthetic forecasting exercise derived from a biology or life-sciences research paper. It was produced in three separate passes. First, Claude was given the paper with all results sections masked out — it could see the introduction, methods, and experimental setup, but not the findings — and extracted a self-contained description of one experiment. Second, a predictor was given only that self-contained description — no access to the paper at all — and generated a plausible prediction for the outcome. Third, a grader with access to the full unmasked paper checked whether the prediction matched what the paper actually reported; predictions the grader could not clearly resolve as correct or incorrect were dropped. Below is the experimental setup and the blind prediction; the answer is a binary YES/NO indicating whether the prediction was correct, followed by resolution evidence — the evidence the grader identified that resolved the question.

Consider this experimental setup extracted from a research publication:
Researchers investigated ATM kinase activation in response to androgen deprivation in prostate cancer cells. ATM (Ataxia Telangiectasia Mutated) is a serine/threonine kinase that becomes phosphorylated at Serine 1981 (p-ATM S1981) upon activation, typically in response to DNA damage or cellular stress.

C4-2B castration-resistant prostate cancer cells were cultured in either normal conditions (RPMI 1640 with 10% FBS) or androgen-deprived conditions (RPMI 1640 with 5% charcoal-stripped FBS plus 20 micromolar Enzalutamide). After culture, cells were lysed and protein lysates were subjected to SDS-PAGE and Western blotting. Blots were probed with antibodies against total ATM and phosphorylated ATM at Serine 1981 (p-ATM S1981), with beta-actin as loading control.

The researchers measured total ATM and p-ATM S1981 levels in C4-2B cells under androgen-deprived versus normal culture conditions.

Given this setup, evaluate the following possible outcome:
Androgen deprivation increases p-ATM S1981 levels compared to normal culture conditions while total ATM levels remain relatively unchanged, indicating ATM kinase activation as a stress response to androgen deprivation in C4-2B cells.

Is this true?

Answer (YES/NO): NO